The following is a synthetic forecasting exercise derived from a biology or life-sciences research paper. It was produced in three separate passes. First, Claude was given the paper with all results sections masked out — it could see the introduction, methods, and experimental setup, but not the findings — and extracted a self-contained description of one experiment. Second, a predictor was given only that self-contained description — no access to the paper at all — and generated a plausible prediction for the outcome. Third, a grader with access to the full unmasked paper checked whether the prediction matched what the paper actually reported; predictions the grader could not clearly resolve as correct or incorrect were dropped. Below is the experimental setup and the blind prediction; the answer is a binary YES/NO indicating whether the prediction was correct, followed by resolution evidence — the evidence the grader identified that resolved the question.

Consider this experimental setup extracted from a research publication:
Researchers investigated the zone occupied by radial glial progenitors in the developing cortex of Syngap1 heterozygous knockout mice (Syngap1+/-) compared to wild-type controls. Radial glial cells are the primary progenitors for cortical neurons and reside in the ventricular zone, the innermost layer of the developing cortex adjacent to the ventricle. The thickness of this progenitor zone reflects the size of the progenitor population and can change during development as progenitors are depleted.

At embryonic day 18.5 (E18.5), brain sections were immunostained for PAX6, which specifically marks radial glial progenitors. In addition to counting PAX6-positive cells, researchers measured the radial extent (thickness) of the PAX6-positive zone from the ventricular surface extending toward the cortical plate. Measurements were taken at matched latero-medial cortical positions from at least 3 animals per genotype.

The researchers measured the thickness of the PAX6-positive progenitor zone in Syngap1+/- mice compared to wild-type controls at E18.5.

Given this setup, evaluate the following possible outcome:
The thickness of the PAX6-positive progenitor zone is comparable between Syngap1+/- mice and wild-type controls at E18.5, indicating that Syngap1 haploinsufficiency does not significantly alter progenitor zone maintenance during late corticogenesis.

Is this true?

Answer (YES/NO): YES